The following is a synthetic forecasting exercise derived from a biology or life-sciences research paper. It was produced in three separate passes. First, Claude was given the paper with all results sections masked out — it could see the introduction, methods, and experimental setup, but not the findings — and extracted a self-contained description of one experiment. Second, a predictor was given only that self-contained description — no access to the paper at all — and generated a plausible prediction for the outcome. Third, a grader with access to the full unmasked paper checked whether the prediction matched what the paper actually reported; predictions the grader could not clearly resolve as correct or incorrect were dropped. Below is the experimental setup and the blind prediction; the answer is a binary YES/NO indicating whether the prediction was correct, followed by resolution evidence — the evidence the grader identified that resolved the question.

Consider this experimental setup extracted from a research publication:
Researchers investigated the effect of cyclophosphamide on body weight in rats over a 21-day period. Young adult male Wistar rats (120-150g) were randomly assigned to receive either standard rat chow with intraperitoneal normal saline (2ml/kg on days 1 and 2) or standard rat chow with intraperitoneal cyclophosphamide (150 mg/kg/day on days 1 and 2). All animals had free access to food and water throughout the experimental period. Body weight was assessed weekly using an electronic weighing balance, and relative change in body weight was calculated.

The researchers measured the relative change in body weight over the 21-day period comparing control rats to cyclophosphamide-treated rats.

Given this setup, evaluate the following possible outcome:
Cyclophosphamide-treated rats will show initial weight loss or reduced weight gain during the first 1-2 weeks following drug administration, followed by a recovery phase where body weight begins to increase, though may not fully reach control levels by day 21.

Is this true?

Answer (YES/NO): NO